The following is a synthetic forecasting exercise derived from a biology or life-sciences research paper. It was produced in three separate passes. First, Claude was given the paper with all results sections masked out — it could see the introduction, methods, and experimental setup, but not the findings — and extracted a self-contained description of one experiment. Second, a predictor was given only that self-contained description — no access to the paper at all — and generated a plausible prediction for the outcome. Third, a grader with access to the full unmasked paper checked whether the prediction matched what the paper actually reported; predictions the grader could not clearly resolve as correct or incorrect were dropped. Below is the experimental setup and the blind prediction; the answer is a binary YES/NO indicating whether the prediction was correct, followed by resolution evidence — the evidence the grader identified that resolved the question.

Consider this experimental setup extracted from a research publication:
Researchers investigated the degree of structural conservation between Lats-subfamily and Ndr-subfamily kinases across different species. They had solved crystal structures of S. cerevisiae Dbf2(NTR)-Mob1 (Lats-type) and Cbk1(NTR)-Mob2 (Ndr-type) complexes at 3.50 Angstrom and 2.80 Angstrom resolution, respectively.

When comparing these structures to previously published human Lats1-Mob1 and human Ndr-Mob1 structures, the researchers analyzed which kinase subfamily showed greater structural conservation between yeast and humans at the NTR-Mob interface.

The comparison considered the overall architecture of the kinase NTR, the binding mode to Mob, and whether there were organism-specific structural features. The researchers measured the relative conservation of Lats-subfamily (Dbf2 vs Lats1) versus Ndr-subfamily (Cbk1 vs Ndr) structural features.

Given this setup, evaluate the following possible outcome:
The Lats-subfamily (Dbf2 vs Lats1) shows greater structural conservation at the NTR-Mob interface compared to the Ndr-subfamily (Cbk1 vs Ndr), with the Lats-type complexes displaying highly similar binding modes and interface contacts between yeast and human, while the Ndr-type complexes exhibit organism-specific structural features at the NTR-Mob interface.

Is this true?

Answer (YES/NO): YES